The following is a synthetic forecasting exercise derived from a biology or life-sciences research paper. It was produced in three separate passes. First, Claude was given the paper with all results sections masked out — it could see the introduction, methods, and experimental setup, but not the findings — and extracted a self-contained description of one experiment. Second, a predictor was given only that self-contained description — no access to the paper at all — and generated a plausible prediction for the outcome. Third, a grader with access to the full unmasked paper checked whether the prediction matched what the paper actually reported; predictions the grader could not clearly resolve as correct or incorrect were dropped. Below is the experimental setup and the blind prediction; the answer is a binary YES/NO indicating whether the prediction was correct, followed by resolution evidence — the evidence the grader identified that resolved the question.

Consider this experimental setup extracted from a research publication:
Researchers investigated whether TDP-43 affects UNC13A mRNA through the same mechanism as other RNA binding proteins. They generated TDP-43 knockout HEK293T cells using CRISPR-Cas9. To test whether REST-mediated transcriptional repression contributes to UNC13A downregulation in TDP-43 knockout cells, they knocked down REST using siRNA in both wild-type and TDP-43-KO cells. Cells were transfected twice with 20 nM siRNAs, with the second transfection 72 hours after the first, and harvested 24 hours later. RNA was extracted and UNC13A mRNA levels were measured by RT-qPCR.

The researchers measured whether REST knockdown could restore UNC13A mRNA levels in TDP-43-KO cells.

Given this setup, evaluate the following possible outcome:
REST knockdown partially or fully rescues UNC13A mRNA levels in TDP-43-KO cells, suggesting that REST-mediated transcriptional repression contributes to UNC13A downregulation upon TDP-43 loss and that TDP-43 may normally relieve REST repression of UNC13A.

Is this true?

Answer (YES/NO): NO